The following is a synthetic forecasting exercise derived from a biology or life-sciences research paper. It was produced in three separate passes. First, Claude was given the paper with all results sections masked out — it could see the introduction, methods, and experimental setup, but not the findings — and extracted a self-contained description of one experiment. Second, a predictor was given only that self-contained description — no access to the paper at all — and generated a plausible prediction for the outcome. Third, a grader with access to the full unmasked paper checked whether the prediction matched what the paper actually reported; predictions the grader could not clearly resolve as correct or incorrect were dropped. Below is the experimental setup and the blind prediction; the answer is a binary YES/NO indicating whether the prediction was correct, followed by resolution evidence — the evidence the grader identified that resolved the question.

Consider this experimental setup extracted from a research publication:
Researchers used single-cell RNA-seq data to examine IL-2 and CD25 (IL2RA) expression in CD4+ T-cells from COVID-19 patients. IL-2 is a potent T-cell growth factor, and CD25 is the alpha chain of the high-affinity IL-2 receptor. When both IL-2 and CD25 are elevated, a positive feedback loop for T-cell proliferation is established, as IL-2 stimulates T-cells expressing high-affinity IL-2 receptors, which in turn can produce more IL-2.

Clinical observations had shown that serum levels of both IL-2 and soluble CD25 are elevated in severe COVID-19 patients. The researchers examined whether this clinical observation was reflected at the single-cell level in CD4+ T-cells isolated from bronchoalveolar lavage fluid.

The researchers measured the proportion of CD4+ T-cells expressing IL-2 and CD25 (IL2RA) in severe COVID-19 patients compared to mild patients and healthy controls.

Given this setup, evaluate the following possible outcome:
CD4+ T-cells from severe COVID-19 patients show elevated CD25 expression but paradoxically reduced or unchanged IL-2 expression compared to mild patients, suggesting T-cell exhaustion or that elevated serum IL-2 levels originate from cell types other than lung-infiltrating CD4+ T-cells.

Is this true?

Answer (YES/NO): YES